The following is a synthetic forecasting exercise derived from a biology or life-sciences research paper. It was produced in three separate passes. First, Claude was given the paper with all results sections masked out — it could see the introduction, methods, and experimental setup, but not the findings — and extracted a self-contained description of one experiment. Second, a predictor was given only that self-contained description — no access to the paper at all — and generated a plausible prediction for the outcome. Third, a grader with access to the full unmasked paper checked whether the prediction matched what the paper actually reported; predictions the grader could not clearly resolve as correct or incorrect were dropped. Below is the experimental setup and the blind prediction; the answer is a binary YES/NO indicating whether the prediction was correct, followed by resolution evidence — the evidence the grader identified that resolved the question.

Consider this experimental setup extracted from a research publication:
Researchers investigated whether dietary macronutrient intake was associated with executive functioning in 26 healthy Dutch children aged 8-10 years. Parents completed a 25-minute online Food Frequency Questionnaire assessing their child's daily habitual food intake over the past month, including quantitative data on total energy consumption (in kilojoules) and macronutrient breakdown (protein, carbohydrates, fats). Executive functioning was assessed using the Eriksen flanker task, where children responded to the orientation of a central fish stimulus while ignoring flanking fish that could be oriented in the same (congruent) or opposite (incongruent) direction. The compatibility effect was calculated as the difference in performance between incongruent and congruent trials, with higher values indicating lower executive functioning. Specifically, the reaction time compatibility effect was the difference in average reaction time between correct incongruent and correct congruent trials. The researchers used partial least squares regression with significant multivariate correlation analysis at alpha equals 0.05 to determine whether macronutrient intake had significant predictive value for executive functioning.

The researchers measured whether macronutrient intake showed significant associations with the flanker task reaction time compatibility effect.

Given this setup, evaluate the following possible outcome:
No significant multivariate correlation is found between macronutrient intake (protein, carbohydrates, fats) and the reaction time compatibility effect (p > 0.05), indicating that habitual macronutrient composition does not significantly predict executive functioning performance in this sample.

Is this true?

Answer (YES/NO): YES